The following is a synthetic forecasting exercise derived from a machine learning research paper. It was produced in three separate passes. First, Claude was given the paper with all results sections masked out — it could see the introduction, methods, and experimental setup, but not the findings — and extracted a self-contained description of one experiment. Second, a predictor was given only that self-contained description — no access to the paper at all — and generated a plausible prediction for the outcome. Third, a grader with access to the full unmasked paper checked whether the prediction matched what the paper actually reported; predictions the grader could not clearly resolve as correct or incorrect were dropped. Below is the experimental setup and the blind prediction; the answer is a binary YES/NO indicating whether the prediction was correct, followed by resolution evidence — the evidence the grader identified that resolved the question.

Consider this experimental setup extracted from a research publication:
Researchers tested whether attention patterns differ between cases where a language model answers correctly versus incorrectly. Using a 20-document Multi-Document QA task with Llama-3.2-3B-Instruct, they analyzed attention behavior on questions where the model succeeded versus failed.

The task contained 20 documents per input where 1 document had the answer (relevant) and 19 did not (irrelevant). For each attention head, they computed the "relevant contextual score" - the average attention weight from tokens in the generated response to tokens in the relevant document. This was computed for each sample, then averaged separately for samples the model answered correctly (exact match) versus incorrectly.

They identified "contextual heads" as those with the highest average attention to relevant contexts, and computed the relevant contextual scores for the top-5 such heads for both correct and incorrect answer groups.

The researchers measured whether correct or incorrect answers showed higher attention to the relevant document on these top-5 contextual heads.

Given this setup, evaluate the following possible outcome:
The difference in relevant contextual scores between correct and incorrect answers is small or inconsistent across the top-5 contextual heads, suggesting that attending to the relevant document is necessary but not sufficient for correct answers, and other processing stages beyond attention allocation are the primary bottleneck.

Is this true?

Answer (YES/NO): NO